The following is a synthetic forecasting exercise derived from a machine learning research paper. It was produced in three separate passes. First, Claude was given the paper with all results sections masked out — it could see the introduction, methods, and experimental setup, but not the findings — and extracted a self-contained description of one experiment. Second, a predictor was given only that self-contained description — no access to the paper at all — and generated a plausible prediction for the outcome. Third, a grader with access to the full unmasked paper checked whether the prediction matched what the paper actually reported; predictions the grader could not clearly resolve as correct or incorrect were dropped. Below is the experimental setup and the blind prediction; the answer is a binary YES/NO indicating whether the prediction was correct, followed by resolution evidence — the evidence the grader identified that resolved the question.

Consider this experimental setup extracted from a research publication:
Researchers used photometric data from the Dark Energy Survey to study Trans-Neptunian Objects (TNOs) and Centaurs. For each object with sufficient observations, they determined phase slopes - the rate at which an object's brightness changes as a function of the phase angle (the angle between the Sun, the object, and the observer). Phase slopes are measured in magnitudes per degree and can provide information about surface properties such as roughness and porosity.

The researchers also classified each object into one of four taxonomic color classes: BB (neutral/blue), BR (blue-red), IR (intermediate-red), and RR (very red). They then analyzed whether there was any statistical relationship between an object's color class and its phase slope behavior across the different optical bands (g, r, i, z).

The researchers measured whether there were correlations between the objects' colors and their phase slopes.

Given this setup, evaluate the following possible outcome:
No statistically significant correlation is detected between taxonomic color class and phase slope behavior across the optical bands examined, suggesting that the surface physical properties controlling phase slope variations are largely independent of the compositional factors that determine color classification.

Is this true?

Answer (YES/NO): NO